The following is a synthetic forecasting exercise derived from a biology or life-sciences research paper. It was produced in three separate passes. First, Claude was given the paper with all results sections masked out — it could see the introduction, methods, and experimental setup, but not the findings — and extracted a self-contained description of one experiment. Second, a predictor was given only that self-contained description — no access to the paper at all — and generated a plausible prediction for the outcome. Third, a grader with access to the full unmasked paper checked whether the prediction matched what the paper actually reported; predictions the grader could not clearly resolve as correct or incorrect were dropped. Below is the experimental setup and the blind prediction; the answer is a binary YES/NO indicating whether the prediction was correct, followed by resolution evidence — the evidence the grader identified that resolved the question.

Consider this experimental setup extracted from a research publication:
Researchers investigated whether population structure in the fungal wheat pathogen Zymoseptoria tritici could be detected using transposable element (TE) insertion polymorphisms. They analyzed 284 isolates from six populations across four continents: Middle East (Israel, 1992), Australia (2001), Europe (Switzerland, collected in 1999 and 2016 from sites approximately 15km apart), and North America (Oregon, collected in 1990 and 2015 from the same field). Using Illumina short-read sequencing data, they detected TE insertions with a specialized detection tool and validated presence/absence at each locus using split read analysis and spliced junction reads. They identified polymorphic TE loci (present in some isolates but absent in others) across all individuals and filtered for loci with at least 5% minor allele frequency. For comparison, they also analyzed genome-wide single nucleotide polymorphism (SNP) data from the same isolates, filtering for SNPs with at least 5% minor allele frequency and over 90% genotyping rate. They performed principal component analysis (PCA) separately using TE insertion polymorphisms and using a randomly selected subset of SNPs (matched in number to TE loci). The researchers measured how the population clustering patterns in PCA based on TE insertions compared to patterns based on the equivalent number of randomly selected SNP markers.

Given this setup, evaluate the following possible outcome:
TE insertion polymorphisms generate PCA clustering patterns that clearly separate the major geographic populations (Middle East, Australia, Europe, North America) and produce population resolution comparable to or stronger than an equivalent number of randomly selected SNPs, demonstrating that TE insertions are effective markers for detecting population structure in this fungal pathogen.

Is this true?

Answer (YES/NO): NO